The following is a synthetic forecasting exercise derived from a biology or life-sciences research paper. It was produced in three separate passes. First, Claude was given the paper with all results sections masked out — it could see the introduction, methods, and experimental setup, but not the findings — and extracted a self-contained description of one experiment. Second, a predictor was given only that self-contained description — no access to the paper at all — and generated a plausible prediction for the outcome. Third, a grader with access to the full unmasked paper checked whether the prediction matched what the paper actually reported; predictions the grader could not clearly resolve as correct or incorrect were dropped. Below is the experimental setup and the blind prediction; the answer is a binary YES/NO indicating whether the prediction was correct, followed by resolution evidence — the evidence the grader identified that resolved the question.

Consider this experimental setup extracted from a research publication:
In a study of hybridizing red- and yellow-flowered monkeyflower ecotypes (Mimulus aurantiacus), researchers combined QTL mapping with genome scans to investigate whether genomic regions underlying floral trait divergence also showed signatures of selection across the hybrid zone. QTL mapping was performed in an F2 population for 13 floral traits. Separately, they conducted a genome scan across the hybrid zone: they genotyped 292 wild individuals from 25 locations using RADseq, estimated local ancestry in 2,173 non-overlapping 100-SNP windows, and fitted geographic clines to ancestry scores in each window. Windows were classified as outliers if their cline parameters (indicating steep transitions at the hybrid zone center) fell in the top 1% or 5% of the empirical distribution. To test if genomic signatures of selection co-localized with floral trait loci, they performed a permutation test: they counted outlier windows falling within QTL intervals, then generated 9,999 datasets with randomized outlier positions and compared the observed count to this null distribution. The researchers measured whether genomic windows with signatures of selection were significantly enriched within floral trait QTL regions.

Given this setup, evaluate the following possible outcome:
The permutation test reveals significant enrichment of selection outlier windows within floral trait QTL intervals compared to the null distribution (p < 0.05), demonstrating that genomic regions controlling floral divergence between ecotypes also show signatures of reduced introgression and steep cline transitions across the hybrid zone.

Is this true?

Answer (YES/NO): NO